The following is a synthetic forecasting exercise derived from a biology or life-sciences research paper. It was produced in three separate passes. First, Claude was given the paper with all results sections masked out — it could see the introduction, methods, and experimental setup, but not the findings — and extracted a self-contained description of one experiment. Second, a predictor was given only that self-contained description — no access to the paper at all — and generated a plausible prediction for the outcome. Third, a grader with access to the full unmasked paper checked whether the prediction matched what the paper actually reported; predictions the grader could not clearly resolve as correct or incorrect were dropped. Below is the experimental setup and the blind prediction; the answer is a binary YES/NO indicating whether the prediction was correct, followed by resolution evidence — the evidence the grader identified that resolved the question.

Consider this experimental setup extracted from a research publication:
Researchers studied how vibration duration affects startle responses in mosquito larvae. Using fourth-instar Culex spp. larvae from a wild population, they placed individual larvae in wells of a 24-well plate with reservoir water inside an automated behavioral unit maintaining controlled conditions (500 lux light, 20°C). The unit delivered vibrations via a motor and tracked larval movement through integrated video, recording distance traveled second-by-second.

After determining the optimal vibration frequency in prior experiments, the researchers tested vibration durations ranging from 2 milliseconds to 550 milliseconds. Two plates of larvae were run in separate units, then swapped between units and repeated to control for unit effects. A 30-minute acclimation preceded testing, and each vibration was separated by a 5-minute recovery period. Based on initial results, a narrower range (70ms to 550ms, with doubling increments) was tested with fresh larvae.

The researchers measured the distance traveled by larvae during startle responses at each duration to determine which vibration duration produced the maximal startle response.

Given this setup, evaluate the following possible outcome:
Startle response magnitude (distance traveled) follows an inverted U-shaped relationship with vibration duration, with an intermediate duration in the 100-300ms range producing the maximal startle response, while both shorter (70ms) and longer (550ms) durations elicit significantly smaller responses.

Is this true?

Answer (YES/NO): NO